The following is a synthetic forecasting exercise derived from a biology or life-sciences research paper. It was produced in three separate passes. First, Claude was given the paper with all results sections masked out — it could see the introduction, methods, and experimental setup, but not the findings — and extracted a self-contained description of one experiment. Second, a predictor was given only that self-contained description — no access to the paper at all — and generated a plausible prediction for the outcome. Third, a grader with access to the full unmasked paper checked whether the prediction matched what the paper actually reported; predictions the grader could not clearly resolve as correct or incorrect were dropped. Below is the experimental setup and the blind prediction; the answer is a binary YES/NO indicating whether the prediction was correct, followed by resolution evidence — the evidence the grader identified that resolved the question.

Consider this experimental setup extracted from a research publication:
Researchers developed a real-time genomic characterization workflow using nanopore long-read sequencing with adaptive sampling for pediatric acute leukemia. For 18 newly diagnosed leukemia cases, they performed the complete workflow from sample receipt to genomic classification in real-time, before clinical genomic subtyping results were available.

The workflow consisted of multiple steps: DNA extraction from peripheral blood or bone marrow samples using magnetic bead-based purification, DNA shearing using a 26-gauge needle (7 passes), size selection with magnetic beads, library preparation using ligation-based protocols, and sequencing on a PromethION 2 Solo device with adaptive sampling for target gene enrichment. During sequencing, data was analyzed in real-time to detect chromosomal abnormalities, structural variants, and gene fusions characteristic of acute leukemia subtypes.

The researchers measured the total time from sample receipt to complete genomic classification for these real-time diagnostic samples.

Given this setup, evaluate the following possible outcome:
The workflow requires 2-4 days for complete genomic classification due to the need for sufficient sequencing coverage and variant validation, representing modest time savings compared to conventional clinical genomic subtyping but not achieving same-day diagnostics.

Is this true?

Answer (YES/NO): NO